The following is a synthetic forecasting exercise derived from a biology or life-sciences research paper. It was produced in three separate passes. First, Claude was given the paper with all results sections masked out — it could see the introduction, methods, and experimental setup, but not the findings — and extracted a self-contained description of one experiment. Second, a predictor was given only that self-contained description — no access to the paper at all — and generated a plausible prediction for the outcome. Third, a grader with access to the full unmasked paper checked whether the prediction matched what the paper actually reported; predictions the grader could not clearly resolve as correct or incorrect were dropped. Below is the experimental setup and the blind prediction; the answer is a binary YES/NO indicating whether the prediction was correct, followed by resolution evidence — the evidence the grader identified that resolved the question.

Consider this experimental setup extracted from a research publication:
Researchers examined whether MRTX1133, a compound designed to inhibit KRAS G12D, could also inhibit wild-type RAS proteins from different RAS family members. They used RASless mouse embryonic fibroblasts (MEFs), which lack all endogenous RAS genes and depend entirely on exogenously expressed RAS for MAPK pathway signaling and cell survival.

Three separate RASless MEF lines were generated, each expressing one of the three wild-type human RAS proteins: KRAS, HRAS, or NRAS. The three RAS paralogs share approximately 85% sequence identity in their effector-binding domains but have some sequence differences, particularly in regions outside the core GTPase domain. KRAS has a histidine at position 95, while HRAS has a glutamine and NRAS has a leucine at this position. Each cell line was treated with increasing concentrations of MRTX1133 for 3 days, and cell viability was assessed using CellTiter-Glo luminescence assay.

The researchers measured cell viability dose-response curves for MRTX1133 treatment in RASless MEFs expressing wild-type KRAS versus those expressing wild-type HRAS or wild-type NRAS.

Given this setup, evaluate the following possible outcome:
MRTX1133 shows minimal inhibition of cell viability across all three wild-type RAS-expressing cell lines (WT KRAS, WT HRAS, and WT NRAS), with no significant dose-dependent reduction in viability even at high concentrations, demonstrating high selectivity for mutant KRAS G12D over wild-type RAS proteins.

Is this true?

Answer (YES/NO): NO